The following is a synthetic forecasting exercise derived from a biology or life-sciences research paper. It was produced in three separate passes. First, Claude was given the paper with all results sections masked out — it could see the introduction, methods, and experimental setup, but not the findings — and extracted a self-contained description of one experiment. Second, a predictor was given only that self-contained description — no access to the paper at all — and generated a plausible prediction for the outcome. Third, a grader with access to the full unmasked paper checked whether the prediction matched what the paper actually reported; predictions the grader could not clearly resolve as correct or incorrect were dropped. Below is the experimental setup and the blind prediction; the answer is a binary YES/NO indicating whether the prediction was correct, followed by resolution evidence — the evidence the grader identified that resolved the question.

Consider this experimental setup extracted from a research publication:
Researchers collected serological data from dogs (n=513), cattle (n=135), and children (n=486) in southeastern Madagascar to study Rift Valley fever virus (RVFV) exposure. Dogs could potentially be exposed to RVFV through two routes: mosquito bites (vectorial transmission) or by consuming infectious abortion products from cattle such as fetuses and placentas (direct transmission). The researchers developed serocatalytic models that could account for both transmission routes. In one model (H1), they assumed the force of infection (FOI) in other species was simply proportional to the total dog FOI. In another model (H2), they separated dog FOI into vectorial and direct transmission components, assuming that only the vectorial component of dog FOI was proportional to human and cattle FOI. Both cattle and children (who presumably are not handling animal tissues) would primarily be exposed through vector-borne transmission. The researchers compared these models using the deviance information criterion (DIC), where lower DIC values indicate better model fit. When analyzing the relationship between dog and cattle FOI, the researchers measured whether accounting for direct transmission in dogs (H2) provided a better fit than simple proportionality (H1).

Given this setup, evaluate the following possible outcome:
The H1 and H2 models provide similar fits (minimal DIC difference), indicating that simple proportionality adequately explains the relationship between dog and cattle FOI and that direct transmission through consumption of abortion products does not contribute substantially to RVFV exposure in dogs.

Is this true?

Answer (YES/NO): YES